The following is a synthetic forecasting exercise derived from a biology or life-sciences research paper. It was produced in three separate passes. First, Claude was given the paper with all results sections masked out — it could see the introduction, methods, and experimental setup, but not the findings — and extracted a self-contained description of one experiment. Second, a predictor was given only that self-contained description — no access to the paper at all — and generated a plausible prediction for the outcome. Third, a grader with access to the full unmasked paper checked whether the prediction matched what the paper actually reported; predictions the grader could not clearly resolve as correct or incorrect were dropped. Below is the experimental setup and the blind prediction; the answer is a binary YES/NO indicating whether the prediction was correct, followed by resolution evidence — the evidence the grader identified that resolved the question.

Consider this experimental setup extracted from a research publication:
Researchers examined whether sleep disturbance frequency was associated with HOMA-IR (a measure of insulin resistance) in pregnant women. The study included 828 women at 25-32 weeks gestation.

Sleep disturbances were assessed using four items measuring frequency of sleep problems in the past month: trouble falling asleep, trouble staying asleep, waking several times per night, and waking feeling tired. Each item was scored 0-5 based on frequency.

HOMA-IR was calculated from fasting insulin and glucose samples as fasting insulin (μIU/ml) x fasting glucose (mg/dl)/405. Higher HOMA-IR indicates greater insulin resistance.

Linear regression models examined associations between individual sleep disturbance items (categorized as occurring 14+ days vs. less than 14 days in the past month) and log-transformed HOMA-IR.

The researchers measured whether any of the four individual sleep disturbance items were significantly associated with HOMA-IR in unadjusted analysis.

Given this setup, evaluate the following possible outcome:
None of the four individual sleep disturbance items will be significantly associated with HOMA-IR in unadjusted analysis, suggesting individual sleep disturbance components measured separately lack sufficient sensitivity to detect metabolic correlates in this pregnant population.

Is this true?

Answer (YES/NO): YES